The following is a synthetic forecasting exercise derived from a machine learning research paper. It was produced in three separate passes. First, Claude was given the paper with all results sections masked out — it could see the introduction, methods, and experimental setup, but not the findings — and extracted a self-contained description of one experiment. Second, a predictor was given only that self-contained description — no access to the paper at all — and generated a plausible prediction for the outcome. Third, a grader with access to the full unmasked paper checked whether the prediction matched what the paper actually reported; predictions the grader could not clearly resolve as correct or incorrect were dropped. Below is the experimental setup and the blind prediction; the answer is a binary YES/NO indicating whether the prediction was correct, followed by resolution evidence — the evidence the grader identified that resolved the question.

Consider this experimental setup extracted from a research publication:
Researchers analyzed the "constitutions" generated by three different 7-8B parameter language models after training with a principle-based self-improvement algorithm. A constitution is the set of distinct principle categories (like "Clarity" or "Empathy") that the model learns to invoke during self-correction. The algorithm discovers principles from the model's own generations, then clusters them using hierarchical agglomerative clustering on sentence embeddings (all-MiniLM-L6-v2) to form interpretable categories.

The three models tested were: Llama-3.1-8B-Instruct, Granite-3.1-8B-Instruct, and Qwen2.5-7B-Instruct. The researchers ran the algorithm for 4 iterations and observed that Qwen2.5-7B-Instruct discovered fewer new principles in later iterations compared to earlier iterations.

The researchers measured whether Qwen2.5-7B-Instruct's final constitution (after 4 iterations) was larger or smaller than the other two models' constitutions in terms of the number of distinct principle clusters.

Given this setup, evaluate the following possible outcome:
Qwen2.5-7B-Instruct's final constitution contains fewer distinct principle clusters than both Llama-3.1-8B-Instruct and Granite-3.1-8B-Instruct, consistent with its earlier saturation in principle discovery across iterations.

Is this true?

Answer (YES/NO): NO